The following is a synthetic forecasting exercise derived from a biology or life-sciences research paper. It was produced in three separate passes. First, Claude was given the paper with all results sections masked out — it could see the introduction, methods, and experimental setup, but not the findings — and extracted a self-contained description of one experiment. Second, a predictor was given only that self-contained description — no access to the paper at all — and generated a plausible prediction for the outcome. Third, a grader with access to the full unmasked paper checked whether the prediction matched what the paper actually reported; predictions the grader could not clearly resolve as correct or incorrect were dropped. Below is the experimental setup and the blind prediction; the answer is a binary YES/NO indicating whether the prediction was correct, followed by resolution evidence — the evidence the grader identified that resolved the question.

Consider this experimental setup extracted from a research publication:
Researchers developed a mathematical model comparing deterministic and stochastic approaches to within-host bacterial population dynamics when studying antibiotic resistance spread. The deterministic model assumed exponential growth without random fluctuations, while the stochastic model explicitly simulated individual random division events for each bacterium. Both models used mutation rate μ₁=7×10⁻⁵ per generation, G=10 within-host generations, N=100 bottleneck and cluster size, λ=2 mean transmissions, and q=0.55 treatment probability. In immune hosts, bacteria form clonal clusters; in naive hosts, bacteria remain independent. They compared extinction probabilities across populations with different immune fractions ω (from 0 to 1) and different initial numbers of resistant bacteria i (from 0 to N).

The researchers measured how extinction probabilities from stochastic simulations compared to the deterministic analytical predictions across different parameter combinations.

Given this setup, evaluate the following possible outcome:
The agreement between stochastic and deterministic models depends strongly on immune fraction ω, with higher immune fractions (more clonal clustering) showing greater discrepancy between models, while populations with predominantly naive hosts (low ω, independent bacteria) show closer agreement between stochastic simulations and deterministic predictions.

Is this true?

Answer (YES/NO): NO